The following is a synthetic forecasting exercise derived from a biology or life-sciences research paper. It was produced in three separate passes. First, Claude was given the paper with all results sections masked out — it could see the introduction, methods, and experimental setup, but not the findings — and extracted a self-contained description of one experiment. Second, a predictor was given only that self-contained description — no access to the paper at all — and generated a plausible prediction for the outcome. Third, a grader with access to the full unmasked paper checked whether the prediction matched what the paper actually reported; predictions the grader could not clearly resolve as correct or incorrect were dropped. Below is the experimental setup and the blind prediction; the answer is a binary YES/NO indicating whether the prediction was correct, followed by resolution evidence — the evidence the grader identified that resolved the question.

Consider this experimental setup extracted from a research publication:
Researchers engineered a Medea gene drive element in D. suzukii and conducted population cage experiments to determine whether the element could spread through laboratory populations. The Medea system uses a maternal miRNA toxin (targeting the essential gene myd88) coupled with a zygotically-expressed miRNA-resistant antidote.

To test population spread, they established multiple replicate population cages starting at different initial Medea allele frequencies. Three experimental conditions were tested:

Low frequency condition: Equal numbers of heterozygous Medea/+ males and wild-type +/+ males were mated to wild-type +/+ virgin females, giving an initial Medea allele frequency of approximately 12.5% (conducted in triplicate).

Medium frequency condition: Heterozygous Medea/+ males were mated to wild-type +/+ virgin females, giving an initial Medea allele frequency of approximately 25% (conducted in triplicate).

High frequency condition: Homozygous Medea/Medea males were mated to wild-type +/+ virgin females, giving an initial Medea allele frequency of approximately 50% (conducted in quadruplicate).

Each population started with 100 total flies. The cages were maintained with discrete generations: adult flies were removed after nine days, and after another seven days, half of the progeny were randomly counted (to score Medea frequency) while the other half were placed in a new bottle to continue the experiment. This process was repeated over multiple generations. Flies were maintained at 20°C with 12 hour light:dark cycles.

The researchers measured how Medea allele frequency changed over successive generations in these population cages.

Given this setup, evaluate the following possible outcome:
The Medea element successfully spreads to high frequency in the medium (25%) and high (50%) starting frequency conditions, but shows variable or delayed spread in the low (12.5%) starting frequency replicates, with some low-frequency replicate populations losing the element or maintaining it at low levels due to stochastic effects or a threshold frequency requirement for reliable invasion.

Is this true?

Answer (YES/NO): NO